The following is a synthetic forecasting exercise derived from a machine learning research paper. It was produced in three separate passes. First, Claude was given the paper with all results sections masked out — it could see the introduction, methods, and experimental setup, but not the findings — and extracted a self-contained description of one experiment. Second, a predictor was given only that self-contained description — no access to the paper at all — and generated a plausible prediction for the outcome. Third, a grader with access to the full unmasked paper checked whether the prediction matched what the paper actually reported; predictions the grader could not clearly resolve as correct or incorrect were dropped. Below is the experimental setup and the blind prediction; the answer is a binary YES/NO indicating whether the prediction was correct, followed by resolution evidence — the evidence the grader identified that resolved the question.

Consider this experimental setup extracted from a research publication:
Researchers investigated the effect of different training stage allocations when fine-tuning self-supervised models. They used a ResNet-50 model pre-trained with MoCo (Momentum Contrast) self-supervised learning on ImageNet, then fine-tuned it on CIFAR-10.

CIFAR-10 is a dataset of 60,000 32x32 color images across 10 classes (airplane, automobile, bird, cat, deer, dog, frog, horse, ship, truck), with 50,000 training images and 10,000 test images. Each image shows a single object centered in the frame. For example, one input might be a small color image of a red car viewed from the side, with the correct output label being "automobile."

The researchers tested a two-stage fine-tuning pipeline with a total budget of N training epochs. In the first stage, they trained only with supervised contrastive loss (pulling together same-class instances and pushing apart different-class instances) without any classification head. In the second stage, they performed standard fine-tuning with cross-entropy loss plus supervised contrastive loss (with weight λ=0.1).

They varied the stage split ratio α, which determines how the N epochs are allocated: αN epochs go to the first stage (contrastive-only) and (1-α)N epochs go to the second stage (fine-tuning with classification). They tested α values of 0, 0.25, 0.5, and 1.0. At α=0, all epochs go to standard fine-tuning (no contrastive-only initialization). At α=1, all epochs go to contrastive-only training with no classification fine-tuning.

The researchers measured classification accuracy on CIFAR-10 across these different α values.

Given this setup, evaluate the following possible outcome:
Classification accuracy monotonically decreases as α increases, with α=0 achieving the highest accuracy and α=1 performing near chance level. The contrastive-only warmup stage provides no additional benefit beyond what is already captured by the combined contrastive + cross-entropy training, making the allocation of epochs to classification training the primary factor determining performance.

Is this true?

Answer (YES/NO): NO